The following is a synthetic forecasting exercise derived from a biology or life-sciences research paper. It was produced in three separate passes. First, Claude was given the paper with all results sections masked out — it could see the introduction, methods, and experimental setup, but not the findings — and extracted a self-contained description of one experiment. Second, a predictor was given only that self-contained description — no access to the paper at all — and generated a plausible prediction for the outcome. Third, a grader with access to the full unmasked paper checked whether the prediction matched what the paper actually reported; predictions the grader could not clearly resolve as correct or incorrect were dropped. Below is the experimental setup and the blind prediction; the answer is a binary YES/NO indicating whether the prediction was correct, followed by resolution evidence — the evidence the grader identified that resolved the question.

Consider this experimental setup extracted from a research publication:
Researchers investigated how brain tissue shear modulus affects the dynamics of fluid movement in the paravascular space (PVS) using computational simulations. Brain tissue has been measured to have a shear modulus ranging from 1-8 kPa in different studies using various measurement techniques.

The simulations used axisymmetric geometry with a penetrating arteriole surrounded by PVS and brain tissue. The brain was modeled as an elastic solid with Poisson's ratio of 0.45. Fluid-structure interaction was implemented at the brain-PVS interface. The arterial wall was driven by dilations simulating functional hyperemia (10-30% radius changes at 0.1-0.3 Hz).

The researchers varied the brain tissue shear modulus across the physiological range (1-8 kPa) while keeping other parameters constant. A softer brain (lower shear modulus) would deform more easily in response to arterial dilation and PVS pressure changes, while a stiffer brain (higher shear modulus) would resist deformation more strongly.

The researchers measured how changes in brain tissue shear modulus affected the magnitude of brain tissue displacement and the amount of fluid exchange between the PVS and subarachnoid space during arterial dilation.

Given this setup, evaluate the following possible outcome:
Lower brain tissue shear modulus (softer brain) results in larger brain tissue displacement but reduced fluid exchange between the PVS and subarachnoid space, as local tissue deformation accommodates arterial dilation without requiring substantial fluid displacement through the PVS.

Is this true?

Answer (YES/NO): YES